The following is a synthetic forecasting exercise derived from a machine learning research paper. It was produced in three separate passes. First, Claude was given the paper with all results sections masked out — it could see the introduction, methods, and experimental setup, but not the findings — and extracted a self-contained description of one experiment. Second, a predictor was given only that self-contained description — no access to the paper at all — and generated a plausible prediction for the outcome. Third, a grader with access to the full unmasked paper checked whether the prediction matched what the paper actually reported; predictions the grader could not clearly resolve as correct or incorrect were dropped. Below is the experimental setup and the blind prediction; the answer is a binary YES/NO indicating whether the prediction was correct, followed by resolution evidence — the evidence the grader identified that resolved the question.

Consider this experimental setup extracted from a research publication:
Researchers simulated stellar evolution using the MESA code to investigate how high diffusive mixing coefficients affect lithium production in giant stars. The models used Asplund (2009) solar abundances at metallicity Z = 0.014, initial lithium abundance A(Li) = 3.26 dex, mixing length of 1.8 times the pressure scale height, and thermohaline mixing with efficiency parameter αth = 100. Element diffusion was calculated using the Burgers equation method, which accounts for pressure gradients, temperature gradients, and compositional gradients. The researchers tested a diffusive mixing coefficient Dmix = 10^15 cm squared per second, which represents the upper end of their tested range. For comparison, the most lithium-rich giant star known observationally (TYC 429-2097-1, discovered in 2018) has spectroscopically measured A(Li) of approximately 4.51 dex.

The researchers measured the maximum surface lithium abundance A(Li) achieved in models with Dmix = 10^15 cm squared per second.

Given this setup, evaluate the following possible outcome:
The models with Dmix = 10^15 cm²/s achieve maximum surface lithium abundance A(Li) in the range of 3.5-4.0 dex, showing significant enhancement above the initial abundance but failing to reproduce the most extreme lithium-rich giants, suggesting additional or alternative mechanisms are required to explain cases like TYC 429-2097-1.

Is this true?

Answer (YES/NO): NO